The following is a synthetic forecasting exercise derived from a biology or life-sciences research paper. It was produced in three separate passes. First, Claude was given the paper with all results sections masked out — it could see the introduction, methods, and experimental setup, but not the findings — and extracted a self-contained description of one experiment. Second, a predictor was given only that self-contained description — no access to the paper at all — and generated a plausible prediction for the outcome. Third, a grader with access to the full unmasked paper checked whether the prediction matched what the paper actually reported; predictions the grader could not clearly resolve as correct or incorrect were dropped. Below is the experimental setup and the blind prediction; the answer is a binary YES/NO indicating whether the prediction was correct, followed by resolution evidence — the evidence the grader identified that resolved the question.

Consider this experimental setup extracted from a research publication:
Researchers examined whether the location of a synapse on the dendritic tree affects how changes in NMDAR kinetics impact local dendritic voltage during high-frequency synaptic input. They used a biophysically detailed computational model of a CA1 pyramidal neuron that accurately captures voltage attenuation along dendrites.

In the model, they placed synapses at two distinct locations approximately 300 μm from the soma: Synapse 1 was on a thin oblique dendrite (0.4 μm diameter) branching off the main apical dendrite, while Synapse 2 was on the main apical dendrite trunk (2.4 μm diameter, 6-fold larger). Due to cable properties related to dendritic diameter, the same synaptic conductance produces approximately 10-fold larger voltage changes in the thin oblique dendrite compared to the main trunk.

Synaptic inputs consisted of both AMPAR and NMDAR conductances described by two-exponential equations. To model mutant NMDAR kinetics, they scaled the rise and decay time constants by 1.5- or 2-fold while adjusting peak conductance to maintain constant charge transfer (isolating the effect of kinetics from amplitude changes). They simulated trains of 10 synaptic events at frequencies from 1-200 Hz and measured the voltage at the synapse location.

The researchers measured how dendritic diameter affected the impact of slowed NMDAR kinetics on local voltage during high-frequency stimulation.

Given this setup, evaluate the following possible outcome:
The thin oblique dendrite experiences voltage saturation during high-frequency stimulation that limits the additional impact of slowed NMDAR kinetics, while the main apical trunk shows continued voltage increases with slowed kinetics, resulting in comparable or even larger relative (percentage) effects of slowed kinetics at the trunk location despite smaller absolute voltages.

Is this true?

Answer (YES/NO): NO